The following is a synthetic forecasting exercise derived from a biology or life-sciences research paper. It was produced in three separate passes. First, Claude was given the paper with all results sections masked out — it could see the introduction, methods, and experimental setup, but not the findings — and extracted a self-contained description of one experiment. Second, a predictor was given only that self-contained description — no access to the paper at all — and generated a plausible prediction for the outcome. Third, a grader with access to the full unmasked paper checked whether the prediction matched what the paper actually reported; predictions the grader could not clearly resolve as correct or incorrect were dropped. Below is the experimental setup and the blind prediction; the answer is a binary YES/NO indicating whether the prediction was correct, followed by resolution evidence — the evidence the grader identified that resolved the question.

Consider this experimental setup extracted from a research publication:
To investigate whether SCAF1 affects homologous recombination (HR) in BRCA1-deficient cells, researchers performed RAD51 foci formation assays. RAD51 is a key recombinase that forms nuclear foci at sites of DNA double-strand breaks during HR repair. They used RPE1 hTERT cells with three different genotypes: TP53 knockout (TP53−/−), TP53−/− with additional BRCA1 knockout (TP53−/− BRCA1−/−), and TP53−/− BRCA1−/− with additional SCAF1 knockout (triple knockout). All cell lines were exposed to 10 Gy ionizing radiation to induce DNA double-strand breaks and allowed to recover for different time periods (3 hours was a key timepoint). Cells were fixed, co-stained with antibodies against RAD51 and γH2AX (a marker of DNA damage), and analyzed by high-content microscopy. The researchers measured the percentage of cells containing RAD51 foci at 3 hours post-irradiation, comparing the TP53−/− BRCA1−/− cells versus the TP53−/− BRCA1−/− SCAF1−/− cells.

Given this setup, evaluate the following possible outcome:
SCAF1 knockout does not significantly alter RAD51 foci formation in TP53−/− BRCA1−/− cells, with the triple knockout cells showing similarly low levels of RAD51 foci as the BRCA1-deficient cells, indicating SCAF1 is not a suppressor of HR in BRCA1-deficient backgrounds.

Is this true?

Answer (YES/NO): NO